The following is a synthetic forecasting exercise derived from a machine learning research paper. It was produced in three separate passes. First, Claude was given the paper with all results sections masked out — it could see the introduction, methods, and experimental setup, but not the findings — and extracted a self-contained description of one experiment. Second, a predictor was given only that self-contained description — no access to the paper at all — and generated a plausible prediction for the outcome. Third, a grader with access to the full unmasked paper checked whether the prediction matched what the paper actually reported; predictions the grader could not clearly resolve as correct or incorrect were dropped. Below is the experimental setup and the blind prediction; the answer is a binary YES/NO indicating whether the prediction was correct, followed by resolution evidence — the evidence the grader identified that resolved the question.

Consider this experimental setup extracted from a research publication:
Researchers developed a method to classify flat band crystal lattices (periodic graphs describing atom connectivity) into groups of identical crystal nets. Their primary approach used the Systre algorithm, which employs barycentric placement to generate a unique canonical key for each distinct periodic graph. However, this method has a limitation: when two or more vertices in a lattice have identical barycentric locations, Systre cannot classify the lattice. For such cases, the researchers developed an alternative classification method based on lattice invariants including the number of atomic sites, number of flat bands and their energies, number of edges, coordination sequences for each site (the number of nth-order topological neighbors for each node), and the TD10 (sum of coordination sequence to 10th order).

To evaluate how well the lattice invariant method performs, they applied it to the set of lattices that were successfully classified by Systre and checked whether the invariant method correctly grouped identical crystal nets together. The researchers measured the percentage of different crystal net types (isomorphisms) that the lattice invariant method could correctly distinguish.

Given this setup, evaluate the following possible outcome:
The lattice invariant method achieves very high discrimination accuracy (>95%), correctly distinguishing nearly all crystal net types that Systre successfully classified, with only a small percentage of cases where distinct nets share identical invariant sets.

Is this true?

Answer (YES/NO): YES